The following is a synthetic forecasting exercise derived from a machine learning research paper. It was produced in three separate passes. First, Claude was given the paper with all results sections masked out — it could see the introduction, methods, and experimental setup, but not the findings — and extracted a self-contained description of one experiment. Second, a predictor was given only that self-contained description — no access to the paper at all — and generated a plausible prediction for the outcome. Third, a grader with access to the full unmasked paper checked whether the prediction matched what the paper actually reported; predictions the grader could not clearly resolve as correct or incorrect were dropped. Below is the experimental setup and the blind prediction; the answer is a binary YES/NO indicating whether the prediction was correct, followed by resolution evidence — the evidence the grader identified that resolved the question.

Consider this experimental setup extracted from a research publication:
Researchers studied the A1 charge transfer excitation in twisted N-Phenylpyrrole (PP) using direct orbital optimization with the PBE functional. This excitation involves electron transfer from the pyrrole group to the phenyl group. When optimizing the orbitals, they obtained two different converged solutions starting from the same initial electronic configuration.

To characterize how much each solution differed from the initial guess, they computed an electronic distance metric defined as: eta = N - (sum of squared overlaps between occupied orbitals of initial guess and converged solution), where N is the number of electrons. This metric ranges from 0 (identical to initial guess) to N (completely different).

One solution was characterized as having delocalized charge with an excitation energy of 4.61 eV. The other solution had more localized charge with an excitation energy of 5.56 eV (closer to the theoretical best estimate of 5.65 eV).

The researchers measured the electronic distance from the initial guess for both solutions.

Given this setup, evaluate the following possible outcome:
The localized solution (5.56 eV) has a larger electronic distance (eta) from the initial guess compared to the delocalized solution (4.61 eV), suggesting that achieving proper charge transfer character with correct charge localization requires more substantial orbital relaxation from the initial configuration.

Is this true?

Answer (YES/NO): NO